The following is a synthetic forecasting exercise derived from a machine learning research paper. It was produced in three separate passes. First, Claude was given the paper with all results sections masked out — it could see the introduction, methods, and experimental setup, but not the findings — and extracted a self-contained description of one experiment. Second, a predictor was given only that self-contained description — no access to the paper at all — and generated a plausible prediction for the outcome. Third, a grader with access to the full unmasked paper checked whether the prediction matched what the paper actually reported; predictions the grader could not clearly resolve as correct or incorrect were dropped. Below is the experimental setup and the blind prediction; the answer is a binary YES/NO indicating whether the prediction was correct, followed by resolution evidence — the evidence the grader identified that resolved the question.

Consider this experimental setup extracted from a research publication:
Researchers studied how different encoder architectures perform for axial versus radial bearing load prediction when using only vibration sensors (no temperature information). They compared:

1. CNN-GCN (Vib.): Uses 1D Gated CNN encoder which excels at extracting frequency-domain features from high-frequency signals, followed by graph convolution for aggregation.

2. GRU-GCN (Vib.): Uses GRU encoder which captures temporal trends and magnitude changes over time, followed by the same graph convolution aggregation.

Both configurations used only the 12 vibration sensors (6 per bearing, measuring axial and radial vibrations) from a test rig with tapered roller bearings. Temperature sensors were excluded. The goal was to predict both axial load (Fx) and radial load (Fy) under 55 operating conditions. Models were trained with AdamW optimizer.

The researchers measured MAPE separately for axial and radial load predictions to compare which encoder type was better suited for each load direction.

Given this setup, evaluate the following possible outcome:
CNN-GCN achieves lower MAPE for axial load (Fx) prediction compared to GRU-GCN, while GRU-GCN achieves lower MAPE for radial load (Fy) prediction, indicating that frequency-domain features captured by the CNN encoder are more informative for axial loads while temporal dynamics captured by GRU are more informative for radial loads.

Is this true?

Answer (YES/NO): YES